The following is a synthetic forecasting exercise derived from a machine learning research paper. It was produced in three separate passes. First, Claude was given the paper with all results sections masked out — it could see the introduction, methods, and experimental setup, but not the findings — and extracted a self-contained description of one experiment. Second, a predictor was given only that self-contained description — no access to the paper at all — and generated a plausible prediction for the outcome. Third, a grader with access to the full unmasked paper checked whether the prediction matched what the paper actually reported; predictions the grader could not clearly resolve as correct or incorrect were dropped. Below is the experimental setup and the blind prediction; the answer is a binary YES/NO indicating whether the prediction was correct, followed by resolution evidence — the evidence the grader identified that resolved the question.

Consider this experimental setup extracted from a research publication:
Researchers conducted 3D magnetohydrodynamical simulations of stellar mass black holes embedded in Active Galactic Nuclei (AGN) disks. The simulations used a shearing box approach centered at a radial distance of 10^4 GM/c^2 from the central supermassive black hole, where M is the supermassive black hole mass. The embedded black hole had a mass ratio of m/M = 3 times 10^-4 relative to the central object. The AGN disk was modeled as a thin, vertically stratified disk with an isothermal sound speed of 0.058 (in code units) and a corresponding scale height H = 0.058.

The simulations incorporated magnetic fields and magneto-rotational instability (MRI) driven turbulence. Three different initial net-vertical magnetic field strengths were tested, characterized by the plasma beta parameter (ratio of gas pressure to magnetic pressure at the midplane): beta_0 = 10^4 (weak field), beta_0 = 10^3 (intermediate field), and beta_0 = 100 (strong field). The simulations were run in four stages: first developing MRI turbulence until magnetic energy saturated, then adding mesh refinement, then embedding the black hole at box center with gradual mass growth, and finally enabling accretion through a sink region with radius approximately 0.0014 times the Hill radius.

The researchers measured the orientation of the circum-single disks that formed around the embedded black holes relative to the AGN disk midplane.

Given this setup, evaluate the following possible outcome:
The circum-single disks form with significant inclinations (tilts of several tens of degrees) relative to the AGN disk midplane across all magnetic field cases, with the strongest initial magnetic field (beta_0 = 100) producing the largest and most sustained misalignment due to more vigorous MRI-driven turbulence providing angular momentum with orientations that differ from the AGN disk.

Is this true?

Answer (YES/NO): NO